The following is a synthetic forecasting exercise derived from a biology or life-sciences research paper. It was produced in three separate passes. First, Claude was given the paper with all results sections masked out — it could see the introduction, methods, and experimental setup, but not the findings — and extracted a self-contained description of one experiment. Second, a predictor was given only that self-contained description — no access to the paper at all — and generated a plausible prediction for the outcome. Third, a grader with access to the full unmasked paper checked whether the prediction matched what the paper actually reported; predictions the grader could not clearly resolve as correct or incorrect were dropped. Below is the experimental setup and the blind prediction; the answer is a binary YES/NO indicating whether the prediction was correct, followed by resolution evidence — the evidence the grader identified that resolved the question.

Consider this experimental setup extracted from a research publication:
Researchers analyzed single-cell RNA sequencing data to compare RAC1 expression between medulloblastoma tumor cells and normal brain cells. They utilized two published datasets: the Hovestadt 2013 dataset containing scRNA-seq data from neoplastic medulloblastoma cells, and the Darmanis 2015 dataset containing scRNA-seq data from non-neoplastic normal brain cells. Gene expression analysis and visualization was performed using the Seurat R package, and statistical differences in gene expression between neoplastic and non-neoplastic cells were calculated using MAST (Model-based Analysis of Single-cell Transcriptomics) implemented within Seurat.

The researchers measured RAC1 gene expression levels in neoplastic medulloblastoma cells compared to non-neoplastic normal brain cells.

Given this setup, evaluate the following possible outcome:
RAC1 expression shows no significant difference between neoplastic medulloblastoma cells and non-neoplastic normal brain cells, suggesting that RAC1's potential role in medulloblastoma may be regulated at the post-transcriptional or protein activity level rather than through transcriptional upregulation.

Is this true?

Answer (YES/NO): NO